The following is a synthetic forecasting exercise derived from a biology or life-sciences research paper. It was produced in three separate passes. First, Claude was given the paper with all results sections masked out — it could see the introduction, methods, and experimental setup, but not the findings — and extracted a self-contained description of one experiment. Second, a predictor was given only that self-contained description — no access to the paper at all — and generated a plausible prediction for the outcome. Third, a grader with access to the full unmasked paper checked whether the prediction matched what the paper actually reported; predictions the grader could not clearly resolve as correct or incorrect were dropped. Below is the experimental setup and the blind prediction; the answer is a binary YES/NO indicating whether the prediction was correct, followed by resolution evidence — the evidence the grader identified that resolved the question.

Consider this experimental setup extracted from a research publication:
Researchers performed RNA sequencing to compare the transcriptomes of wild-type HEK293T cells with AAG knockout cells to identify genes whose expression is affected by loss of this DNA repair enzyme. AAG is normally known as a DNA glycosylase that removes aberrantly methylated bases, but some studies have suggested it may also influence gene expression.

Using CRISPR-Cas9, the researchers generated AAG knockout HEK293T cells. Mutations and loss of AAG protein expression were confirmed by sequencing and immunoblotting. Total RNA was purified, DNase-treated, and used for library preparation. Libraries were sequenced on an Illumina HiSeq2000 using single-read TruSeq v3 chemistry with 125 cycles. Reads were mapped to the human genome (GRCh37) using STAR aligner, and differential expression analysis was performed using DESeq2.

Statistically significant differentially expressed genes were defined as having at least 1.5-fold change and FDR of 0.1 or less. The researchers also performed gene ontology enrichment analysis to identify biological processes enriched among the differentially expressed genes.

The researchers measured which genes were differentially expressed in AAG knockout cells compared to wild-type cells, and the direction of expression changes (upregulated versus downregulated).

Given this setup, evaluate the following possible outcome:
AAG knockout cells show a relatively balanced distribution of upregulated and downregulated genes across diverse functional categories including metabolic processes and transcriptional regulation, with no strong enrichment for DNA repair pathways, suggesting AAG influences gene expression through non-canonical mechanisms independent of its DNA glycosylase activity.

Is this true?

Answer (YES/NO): NO